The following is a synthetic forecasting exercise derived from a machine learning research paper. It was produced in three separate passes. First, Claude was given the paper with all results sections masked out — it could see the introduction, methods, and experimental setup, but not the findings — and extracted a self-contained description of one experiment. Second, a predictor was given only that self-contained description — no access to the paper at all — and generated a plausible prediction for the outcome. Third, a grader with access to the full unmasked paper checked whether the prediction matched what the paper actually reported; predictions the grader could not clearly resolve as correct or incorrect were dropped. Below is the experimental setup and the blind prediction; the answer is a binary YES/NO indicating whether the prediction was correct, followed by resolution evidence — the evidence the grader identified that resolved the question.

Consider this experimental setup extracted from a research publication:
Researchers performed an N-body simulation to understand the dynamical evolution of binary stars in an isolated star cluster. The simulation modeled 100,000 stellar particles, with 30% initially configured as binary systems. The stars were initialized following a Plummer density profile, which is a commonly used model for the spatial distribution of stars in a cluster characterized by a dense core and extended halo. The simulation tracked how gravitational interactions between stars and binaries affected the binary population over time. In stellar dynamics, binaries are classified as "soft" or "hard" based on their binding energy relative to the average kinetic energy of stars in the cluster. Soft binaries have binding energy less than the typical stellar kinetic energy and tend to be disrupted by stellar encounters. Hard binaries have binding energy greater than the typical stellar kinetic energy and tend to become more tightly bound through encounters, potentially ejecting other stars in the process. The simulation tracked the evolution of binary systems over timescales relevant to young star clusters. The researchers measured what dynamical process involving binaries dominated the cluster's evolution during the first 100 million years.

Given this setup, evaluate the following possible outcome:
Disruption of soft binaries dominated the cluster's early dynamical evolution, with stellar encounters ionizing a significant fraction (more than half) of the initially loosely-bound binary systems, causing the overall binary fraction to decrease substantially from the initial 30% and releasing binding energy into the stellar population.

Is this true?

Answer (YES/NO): NO